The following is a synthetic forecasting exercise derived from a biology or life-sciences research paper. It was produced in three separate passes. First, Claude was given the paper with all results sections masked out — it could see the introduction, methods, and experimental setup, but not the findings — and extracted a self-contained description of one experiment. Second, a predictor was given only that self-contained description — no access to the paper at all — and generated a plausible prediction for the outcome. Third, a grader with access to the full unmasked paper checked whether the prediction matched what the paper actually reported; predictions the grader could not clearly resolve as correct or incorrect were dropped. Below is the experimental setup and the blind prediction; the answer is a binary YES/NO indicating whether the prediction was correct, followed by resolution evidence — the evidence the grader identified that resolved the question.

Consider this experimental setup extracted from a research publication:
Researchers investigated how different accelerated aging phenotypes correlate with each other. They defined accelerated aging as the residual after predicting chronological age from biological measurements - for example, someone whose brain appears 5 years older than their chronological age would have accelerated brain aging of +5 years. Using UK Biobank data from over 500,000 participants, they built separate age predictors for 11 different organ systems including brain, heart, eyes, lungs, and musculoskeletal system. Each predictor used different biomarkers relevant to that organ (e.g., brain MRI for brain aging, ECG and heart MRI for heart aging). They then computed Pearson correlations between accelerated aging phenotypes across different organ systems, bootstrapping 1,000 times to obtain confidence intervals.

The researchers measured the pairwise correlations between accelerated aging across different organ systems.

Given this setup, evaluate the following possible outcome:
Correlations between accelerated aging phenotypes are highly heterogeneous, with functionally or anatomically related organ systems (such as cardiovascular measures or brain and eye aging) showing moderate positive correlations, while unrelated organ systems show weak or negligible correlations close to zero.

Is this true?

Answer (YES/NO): NO